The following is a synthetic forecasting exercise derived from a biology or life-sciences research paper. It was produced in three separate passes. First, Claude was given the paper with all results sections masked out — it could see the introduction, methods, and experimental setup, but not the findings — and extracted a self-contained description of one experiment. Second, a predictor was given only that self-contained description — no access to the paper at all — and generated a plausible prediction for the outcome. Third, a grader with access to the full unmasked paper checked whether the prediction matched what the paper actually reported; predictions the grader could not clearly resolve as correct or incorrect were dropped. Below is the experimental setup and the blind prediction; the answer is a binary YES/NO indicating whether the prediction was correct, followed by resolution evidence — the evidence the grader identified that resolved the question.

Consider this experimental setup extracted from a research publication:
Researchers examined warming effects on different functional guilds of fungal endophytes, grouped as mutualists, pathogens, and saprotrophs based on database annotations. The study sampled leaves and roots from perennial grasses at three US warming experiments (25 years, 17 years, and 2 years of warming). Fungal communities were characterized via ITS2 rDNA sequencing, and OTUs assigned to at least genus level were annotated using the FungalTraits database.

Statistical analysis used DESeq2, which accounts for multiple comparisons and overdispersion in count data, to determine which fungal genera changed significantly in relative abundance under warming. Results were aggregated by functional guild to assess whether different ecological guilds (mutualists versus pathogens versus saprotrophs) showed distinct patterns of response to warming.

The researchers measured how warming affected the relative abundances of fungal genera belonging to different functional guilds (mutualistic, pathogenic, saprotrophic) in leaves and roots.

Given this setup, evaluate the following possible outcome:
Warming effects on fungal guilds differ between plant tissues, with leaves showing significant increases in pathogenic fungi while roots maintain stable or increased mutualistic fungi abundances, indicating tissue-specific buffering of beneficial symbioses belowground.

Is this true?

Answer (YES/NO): NO